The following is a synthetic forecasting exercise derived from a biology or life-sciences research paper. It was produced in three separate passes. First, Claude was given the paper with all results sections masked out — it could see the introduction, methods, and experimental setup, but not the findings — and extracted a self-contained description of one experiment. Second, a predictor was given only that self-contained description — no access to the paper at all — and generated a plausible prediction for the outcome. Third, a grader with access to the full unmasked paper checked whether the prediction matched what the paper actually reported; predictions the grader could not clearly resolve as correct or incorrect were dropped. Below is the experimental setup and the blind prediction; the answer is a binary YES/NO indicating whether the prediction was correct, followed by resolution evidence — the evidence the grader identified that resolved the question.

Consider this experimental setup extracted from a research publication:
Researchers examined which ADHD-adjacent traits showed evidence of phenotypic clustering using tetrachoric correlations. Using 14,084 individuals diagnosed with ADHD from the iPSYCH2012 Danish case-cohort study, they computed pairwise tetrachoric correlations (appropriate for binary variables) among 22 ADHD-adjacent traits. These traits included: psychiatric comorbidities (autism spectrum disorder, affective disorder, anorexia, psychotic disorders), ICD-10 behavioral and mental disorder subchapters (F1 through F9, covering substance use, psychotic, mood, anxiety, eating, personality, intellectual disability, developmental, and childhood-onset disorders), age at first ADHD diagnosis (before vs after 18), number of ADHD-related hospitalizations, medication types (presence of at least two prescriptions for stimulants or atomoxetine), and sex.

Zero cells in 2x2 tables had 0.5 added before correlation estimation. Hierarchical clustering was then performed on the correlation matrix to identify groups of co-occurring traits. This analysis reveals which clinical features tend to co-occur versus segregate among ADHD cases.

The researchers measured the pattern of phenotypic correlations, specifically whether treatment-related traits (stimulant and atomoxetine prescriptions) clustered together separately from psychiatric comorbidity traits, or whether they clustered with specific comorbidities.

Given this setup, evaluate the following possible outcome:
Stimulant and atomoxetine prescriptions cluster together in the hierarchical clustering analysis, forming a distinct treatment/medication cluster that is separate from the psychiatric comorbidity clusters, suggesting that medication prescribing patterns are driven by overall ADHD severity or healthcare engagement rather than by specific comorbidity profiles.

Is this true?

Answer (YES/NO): YES